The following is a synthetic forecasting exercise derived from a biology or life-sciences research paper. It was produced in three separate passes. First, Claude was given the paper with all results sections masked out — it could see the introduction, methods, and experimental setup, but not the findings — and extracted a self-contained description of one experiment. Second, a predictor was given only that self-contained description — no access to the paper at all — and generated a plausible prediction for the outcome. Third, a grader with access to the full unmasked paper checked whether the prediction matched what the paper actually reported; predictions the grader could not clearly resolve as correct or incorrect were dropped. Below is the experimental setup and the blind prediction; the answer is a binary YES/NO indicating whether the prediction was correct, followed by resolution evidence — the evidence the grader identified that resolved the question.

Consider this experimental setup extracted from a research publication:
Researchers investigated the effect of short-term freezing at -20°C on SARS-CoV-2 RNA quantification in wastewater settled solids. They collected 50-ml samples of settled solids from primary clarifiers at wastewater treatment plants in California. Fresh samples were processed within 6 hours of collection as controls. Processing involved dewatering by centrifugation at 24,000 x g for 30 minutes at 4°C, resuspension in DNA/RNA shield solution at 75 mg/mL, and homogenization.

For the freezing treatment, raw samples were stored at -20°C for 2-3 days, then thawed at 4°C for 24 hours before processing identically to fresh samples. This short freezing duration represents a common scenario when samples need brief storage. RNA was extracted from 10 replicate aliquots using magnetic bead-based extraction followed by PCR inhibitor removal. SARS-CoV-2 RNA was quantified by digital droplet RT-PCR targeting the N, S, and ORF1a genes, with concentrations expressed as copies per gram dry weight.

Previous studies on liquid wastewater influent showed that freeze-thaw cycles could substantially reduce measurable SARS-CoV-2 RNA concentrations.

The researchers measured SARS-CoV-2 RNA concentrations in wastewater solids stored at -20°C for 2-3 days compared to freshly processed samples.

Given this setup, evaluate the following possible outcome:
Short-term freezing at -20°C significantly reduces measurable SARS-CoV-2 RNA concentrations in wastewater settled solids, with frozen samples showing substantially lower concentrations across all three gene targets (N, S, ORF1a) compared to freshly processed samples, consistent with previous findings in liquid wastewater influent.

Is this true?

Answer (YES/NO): NO